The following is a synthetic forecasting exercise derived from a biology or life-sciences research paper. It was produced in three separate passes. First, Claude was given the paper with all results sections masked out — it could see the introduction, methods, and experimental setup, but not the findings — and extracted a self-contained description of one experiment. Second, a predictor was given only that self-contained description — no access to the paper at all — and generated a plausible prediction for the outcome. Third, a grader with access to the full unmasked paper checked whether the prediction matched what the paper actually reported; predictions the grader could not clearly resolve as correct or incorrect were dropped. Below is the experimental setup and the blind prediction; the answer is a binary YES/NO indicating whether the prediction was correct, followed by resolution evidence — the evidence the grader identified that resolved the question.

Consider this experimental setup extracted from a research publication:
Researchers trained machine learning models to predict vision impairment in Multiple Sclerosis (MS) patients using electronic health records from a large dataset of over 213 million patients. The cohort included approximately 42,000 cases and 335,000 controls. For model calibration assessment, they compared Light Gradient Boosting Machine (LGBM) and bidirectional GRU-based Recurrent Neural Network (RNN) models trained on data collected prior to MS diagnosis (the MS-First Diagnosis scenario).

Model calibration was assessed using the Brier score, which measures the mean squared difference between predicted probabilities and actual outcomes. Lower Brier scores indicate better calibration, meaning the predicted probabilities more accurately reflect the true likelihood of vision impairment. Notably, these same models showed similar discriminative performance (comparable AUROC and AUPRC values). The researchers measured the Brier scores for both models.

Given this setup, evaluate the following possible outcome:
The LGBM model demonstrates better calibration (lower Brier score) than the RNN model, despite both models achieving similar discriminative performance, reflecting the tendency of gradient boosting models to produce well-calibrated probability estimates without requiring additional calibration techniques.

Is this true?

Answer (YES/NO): NO